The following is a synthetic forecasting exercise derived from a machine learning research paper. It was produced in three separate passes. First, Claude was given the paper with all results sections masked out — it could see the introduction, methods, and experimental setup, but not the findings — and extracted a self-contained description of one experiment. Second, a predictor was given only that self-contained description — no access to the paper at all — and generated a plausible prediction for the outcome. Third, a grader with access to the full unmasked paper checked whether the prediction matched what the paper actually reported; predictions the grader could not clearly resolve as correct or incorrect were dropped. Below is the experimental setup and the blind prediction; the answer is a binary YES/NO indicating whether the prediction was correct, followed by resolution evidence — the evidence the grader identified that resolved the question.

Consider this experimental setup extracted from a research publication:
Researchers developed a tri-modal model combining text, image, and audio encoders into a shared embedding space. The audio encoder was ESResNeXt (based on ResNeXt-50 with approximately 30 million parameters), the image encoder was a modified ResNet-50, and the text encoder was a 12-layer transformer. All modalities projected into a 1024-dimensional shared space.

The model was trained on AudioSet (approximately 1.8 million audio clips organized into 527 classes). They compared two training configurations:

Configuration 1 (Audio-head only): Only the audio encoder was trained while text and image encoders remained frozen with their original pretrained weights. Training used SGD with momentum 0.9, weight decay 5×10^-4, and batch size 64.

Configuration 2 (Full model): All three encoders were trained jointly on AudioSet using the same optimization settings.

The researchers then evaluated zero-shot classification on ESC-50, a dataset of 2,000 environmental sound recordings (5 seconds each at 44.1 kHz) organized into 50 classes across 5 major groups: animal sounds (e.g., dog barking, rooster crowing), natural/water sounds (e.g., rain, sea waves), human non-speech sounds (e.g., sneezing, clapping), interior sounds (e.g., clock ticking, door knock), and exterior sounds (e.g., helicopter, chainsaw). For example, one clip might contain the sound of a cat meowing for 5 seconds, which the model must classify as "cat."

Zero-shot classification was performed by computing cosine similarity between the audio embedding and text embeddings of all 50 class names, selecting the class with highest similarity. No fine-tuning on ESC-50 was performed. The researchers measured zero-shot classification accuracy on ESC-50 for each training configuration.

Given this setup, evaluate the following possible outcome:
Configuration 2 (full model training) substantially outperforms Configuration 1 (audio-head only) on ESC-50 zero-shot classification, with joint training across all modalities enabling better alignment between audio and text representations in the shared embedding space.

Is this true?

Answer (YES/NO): NO